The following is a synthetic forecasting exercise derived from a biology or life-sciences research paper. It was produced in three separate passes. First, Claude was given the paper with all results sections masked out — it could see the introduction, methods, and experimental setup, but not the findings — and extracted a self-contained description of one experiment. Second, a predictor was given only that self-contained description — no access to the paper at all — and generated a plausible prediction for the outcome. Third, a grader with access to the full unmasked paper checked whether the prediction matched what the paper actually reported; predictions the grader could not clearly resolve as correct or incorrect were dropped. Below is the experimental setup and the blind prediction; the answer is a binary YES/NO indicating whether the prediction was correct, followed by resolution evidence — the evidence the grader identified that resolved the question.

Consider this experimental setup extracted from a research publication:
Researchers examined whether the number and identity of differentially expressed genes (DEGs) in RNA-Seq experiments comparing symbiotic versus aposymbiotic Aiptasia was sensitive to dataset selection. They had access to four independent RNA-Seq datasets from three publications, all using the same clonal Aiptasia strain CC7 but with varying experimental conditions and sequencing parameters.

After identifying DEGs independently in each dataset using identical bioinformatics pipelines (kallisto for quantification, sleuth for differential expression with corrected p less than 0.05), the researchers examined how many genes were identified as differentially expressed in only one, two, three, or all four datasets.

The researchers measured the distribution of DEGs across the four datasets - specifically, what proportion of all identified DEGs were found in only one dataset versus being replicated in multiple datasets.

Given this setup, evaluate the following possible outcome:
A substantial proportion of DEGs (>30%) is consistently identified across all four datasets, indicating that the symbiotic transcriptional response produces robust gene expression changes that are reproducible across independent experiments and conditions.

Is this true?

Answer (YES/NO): NO